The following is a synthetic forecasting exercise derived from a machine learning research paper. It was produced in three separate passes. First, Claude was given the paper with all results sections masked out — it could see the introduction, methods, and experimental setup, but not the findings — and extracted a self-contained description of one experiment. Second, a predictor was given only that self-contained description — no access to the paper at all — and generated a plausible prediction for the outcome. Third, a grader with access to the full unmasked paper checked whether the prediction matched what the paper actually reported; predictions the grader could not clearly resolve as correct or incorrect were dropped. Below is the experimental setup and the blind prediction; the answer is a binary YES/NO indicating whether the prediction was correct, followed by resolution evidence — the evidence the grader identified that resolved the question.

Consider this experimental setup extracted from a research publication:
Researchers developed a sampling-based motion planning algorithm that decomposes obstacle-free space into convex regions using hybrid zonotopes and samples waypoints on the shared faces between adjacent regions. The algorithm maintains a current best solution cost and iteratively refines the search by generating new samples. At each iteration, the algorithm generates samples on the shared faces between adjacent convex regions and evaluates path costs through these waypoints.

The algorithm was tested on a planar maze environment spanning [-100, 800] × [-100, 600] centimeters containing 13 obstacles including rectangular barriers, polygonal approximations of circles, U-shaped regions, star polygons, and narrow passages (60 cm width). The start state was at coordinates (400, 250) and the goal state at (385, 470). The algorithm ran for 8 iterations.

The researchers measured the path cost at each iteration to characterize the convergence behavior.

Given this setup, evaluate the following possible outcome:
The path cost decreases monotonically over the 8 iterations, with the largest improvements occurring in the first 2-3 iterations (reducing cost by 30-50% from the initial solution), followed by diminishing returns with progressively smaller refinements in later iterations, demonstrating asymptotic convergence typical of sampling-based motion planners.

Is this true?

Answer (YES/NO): NO